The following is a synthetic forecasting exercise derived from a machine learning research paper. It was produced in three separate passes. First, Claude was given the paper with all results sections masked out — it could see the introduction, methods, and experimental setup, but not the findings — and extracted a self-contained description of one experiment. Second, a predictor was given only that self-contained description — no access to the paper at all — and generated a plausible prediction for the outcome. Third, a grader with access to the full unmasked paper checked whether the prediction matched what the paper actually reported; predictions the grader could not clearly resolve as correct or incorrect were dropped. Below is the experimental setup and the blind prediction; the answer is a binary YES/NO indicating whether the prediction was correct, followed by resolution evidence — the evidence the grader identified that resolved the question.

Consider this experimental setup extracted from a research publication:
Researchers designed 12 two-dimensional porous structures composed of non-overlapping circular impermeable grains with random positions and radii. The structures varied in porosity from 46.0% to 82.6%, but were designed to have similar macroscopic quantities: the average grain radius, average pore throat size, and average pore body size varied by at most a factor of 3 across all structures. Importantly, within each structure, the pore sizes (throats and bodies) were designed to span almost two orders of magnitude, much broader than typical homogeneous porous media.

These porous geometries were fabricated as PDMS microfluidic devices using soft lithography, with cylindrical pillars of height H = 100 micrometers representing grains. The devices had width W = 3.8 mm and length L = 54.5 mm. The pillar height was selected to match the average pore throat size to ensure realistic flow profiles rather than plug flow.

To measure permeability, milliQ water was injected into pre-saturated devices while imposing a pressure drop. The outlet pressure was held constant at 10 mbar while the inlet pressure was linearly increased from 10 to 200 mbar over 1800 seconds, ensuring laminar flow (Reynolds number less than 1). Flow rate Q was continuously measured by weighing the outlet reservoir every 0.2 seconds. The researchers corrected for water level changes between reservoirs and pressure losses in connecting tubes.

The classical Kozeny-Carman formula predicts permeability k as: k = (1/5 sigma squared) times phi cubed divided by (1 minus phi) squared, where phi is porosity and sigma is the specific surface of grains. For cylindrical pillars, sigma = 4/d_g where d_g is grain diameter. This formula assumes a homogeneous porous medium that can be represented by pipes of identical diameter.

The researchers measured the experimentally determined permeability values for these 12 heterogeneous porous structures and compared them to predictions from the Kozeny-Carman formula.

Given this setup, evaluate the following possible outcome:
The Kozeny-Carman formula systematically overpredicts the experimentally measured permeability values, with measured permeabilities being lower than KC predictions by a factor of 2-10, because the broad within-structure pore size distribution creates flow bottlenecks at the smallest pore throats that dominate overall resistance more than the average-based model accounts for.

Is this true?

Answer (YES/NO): YES